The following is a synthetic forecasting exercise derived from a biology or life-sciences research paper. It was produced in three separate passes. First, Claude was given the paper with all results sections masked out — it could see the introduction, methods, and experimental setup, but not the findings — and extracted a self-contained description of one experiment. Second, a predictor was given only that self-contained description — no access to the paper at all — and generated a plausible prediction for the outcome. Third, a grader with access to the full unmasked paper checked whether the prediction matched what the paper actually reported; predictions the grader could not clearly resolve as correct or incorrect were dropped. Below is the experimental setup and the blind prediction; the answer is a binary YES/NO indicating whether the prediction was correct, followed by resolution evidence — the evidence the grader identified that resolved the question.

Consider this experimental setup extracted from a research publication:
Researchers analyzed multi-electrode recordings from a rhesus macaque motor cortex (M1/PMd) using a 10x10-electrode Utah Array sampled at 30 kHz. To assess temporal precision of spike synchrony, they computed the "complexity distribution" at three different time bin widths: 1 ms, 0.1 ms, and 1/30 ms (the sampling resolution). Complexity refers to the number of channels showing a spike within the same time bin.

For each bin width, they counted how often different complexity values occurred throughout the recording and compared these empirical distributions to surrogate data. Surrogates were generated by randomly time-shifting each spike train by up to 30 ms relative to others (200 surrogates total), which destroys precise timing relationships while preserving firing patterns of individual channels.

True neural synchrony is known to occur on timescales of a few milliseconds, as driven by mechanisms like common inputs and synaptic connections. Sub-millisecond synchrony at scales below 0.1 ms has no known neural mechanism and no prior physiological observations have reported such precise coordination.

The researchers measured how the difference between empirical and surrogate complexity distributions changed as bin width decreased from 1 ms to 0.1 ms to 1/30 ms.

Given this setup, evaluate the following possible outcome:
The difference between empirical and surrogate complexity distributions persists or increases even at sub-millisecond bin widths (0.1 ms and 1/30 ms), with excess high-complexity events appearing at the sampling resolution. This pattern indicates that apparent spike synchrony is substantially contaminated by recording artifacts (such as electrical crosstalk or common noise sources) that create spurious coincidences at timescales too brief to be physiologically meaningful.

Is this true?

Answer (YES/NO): YES